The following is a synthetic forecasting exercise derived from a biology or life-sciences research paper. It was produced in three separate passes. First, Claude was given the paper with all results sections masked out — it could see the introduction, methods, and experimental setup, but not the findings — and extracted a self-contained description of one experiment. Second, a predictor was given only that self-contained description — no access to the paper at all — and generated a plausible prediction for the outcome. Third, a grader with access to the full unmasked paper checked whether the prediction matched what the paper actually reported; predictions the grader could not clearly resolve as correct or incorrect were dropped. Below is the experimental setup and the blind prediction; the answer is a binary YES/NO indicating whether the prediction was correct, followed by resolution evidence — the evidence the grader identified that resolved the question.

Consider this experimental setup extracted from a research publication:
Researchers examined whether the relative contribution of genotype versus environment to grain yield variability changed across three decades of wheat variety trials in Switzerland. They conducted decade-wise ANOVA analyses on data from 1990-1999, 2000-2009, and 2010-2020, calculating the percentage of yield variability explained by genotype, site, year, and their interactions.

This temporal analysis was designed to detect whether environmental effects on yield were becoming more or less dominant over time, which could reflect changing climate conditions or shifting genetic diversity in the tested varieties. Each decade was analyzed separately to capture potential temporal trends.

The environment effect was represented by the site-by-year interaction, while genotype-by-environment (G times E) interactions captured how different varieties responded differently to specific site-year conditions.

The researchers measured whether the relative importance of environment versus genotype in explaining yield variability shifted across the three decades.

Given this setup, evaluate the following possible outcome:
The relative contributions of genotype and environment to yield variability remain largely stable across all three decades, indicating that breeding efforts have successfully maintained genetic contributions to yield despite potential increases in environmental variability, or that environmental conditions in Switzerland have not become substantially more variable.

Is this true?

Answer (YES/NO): NO